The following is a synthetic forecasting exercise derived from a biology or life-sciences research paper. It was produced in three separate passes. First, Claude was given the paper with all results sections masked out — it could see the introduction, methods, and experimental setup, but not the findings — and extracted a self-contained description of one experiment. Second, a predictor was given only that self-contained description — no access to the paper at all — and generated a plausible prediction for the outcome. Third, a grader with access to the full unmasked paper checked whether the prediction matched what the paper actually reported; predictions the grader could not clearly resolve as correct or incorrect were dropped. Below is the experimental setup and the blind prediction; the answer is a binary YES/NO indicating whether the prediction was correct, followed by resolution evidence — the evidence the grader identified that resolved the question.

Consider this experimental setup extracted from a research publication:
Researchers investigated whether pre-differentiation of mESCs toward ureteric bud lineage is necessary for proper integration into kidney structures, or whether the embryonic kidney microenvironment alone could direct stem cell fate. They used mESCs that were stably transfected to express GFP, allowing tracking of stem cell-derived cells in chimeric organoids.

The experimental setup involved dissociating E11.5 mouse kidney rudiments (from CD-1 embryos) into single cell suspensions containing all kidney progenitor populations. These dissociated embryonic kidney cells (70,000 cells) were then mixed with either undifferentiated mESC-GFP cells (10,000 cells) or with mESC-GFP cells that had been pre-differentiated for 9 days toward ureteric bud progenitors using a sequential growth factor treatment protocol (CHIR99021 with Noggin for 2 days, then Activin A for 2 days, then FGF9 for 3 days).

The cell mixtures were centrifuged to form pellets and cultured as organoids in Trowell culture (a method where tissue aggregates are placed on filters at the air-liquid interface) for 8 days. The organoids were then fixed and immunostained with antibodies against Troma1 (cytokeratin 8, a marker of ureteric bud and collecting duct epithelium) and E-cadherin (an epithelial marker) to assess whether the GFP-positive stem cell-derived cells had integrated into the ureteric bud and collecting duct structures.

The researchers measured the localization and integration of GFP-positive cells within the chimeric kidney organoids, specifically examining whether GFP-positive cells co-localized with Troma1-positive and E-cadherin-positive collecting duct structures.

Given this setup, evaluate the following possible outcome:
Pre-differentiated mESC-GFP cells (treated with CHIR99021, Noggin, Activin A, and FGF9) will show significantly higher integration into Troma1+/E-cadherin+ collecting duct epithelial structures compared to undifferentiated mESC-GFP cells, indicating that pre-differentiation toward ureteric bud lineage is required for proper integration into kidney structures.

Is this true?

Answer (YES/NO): YES